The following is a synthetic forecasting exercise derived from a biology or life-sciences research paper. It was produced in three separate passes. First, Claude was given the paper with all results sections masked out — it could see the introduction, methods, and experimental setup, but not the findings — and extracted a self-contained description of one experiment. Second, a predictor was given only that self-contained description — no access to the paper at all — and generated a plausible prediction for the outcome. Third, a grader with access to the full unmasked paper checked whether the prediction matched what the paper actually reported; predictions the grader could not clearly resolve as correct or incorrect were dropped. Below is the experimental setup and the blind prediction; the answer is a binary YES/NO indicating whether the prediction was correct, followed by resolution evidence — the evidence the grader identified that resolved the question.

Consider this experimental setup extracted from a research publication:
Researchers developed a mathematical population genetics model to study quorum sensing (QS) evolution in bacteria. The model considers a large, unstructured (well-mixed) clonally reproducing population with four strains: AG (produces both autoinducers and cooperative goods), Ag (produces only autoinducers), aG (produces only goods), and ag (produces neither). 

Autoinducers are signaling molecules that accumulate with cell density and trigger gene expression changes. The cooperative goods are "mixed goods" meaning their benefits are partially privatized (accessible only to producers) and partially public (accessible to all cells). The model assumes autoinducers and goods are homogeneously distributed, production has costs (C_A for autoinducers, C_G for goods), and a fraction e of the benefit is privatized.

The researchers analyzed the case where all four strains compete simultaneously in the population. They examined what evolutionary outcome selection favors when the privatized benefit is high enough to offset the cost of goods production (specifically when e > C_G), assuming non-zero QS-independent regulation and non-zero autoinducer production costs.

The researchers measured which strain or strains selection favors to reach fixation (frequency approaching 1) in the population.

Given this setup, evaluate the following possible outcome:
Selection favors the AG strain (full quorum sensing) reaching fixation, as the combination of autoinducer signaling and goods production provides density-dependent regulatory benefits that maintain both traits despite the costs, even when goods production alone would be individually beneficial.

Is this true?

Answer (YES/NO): NO